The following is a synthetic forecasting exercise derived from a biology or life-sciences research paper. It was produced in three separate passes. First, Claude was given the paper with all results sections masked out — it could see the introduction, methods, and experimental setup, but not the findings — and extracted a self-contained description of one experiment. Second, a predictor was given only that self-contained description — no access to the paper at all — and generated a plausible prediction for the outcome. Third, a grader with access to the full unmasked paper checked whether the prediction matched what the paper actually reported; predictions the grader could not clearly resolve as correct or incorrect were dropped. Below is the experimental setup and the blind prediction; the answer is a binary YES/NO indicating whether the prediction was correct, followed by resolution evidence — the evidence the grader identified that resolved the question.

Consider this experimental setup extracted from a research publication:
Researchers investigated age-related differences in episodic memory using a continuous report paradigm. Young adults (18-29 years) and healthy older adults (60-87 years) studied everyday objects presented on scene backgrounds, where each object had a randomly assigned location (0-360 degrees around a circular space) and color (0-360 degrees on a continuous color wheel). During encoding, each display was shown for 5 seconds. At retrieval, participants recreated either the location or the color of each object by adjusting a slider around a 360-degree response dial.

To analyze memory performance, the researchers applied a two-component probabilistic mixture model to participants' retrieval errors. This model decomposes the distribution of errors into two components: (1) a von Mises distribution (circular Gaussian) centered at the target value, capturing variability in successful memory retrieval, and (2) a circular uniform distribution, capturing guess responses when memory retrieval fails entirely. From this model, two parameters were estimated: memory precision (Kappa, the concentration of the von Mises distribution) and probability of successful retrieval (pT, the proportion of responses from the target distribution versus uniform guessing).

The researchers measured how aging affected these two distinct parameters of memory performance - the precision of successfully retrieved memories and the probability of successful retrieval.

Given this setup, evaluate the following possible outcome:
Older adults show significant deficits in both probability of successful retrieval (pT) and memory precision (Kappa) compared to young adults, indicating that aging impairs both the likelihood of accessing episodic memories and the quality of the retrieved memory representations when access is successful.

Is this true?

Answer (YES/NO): YES